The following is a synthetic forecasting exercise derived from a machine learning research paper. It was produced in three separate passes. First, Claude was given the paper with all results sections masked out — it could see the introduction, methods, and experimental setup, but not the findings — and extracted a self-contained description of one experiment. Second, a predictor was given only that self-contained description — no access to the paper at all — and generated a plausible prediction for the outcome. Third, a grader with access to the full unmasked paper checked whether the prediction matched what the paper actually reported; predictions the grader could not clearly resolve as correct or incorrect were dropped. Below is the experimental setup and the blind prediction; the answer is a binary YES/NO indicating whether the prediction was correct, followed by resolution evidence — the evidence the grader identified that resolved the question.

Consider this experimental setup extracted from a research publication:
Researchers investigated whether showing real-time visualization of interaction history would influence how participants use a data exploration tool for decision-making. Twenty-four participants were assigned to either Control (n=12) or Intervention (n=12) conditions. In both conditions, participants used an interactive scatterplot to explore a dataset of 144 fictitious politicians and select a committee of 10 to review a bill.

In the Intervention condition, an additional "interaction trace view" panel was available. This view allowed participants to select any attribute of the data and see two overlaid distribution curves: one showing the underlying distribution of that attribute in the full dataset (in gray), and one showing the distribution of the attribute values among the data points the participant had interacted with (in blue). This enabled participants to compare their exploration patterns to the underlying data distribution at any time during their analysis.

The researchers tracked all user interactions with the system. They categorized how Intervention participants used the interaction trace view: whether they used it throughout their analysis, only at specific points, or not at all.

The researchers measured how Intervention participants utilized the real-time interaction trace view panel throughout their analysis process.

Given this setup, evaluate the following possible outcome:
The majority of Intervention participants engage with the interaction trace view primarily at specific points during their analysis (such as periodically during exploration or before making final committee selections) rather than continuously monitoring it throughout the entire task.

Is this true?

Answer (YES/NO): YES